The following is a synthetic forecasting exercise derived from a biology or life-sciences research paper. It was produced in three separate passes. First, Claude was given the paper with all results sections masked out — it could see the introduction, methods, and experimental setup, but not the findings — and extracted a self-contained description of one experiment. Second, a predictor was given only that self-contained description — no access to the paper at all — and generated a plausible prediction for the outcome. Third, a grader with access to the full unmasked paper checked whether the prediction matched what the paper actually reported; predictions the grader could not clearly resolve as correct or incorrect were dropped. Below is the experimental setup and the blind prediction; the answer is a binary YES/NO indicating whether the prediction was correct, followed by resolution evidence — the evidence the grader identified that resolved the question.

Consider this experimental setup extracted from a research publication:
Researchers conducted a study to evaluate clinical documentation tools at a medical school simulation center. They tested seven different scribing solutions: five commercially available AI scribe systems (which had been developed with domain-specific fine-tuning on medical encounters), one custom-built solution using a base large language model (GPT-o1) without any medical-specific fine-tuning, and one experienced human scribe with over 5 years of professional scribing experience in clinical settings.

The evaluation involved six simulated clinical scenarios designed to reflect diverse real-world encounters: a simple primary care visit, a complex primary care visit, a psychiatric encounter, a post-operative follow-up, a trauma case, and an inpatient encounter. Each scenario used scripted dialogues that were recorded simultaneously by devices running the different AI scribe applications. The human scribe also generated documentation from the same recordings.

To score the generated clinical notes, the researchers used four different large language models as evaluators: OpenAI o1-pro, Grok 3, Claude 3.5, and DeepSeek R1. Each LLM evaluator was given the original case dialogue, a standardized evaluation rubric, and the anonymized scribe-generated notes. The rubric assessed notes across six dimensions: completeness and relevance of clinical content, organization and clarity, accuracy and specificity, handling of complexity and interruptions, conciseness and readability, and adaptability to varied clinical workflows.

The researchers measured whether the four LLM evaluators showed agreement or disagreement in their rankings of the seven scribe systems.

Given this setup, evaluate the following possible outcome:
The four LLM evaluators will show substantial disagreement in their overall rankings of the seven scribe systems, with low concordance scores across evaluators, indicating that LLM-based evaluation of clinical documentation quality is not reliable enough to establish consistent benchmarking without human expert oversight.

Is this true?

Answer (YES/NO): NO